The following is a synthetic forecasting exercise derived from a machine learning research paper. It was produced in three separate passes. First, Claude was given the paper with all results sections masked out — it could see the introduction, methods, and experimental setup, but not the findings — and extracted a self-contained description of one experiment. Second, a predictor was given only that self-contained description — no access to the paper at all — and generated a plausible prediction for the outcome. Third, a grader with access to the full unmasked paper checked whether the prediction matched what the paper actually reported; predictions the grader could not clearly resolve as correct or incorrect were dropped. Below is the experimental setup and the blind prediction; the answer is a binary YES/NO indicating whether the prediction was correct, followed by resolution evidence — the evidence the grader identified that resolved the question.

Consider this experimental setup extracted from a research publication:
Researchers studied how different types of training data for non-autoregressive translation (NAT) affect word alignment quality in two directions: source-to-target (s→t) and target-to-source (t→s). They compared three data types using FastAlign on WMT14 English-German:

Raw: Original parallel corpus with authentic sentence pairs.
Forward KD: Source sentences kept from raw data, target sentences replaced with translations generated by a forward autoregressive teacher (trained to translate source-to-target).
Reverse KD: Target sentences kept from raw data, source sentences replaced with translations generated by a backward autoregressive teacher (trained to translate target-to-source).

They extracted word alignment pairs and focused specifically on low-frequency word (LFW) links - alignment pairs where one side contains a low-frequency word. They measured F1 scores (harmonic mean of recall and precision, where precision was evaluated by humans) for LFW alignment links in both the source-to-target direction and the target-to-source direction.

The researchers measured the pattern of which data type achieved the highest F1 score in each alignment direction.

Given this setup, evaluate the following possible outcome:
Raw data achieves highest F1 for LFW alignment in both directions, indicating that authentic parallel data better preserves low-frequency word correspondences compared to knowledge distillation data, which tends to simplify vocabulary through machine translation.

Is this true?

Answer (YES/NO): NO